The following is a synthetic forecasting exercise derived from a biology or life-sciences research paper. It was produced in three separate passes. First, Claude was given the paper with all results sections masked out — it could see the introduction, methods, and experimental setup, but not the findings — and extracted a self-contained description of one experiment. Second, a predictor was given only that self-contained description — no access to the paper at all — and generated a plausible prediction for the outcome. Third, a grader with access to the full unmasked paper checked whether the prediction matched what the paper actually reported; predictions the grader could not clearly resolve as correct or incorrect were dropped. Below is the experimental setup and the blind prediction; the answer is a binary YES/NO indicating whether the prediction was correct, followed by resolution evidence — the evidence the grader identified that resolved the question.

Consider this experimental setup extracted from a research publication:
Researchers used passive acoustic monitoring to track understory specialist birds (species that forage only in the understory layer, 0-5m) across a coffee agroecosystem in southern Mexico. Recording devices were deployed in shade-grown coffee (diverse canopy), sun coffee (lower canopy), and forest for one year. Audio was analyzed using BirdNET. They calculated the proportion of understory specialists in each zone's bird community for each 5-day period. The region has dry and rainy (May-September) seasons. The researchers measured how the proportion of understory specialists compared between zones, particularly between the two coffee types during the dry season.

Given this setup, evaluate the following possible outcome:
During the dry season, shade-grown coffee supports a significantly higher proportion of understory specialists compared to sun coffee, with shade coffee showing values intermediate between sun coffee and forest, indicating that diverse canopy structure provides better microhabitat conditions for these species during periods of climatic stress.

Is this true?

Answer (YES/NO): NO